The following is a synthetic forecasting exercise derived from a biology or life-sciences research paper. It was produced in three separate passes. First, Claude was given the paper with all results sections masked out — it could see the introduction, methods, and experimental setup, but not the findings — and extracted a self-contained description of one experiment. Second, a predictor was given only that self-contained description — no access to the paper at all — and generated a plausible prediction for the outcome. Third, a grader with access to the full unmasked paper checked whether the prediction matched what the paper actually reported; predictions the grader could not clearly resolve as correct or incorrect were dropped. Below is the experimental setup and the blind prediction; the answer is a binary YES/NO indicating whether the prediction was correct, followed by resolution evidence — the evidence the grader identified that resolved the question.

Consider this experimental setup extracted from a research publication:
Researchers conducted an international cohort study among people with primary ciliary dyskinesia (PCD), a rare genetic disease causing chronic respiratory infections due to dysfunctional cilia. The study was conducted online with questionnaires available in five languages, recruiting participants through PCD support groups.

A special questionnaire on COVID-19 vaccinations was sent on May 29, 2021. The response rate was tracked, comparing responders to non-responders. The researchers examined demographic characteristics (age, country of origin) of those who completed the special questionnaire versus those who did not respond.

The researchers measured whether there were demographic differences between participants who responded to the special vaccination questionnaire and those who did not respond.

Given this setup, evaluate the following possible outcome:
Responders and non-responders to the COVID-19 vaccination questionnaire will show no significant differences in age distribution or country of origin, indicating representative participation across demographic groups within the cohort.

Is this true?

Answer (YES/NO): NO